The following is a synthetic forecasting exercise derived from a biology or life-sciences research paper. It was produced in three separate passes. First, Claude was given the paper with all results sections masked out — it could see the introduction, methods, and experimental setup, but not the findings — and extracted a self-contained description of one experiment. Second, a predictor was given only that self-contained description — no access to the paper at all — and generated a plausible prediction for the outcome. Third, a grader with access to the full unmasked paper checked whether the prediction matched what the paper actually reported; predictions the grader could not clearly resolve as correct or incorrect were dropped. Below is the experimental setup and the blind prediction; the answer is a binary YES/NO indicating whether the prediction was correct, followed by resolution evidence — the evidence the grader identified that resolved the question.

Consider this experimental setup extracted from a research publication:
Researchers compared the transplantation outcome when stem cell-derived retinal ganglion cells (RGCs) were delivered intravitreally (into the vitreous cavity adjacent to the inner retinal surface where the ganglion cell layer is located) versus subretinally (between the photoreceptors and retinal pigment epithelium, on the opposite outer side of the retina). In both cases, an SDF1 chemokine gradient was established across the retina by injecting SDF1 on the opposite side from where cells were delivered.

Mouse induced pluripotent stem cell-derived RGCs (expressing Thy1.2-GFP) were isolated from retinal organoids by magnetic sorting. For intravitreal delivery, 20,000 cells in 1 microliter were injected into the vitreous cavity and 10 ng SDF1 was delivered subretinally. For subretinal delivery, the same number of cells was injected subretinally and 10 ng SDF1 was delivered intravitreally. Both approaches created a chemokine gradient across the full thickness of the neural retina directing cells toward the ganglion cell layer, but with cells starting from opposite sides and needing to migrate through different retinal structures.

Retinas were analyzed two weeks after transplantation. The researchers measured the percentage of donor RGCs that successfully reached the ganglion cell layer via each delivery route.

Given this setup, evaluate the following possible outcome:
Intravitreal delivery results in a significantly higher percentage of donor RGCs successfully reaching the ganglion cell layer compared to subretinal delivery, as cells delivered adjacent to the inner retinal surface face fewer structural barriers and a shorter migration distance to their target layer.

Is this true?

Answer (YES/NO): NO